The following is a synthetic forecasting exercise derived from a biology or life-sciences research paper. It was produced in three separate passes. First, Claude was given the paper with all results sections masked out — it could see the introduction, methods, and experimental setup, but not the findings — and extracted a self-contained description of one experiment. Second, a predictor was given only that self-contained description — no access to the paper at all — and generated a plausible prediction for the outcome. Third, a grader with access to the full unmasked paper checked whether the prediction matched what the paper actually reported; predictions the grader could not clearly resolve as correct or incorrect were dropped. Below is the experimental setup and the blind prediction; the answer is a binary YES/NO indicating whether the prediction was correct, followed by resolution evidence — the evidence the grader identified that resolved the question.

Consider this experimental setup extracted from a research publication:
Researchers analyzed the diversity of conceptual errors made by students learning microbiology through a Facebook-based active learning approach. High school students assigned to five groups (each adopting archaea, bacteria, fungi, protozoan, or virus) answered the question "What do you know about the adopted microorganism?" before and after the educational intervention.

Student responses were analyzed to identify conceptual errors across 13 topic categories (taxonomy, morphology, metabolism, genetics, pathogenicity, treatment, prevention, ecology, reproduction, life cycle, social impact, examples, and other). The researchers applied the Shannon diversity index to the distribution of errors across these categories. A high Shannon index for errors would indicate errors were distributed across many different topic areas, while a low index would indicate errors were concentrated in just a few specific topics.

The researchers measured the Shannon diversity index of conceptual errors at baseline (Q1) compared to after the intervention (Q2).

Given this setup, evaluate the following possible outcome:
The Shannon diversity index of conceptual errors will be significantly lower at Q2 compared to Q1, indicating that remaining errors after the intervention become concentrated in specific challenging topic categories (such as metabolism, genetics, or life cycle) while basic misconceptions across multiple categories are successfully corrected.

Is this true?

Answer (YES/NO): NO